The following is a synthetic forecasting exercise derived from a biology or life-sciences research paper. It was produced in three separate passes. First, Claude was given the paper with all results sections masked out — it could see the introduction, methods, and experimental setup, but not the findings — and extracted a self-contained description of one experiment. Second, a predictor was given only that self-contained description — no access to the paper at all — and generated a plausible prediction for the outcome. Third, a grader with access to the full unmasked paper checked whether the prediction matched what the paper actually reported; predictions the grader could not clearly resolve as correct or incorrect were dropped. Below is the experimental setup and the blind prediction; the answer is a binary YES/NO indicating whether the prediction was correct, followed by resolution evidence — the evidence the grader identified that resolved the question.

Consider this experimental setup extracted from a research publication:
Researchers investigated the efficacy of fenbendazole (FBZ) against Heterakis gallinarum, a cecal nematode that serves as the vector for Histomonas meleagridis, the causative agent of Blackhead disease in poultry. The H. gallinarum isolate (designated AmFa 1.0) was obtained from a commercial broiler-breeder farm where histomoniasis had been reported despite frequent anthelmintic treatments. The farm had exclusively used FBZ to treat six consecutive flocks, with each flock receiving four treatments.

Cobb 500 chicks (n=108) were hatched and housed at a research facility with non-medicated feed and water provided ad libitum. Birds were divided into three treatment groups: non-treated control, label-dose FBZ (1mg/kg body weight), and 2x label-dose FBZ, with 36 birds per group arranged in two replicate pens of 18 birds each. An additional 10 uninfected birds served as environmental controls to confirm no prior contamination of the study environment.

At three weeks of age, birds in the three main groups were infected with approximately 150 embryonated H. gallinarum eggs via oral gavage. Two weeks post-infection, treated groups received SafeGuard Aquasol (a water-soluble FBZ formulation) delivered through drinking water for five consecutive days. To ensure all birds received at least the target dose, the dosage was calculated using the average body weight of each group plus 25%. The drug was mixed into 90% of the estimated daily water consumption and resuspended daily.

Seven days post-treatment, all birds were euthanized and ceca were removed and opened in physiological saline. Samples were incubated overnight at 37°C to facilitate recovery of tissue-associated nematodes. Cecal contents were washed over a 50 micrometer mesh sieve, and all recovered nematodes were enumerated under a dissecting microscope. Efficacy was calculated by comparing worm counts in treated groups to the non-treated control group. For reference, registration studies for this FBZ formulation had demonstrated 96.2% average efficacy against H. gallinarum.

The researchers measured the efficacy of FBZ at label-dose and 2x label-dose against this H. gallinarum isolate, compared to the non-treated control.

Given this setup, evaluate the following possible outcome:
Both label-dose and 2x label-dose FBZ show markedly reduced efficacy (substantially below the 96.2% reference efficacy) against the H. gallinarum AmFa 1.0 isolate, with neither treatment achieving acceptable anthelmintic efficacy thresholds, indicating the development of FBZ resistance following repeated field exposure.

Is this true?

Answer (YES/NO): YES